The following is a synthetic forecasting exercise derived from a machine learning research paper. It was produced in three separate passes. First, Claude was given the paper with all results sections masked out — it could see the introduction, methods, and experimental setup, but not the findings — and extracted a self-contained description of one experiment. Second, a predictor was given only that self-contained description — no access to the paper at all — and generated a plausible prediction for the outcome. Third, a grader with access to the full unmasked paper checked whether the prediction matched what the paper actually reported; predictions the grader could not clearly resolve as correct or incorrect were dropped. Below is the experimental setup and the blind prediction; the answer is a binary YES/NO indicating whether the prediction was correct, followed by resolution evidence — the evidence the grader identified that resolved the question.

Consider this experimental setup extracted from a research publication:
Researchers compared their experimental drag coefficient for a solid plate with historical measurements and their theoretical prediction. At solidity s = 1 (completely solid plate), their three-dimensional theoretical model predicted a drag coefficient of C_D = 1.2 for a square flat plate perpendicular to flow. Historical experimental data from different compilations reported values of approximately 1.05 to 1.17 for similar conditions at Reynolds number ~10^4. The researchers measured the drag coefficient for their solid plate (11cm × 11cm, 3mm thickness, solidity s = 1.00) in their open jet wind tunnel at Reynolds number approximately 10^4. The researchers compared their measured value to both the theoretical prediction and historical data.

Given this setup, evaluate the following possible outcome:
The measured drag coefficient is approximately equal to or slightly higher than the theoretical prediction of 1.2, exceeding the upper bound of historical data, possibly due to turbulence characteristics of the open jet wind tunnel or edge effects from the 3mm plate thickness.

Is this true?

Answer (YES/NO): NO